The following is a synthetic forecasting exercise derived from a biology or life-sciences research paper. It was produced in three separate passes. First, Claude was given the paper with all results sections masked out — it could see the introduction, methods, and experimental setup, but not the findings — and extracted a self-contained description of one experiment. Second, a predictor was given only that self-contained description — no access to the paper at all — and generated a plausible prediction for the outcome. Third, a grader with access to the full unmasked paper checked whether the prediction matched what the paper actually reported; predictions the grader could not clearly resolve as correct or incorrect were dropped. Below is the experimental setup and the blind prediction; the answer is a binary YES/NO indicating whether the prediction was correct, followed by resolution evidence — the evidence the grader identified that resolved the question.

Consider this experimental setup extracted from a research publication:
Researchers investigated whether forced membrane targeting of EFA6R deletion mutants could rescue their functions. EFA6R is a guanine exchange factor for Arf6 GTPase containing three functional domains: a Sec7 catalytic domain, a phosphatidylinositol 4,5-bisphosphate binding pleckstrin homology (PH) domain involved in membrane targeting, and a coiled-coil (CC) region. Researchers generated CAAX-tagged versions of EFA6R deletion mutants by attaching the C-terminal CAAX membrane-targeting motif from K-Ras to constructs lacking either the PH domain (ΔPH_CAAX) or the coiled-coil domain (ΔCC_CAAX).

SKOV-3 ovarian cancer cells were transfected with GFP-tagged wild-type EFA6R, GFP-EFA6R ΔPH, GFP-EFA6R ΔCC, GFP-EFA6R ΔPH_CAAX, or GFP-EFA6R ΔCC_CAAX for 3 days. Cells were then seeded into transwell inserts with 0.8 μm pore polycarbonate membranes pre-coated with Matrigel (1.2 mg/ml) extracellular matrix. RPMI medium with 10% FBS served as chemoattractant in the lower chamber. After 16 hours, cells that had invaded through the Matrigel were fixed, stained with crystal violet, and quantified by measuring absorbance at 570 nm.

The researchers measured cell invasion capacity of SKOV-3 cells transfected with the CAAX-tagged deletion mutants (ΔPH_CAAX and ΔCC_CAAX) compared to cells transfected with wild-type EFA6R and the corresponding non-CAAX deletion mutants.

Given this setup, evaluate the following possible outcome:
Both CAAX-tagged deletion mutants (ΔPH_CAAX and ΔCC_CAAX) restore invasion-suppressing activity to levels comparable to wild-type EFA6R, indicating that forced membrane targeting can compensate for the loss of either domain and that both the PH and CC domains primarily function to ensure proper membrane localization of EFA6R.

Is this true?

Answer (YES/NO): NO